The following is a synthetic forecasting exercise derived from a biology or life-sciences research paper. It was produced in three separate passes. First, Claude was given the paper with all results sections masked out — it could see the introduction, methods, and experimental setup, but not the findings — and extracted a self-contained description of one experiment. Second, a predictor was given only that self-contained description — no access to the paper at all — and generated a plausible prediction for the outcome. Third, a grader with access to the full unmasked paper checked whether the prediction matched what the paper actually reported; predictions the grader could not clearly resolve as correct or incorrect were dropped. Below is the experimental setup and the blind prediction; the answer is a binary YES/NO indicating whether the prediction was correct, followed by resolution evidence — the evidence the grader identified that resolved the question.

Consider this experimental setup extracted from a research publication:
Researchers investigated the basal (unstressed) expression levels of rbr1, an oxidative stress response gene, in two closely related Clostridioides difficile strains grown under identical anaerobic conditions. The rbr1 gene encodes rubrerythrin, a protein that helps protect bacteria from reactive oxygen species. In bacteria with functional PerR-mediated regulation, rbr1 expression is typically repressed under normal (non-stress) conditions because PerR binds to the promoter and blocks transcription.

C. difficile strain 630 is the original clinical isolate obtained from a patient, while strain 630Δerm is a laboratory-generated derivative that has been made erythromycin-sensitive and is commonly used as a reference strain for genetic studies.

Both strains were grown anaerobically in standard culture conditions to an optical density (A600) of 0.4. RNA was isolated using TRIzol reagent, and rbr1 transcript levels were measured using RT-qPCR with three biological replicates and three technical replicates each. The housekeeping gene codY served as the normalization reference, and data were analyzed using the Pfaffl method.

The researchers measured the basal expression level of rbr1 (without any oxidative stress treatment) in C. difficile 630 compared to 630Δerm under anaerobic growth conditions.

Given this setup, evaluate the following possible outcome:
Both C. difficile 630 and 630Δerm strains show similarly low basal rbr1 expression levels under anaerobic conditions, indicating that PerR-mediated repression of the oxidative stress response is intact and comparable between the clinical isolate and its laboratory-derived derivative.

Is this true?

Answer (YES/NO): NO